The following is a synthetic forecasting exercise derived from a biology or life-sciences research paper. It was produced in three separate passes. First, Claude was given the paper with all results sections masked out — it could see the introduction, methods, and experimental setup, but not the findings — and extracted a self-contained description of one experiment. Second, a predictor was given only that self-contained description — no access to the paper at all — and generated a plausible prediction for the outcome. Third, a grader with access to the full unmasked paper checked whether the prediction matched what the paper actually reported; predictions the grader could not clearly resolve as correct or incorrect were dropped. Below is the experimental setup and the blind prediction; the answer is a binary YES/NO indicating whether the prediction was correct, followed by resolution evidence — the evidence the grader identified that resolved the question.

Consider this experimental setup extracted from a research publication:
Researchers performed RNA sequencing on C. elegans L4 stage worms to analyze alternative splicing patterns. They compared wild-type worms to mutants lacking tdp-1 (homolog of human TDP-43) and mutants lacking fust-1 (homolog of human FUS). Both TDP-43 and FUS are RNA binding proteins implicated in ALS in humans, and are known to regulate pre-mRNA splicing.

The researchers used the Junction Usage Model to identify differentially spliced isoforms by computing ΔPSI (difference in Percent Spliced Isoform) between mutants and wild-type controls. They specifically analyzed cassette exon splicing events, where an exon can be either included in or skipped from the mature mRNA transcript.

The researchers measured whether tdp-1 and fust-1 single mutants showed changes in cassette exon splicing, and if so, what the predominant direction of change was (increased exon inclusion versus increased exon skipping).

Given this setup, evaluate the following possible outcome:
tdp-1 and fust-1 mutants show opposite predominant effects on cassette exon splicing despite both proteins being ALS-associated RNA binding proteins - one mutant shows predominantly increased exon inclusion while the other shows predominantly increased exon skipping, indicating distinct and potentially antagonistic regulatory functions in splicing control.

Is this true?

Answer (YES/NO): NO